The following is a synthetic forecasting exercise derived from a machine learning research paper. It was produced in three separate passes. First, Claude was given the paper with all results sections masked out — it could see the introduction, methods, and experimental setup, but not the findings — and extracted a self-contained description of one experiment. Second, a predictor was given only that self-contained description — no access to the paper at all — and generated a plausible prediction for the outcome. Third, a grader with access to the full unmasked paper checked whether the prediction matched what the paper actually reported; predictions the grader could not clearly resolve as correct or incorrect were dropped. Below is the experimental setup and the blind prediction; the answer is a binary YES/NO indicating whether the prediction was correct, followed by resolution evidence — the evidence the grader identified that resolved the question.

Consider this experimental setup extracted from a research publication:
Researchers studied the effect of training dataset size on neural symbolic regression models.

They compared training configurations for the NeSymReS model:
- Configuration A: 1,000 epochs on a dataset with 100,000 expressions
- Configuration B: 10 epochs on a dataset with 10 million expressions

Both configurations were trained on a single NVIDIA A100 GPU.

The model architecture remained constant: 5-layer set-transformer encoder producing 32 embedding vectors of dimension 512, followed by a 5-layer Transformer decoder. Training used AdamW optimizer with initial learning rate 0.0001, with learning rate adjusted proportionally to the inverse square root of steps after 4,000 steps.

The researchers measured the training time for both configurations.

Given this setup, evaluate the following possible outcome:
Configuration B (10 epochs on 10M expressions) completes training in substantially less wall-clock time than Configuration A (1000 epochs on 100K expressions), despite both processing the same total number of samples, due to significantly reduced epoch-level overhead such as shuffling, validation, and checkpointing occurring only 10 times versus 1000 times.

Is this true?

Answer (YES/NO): NO